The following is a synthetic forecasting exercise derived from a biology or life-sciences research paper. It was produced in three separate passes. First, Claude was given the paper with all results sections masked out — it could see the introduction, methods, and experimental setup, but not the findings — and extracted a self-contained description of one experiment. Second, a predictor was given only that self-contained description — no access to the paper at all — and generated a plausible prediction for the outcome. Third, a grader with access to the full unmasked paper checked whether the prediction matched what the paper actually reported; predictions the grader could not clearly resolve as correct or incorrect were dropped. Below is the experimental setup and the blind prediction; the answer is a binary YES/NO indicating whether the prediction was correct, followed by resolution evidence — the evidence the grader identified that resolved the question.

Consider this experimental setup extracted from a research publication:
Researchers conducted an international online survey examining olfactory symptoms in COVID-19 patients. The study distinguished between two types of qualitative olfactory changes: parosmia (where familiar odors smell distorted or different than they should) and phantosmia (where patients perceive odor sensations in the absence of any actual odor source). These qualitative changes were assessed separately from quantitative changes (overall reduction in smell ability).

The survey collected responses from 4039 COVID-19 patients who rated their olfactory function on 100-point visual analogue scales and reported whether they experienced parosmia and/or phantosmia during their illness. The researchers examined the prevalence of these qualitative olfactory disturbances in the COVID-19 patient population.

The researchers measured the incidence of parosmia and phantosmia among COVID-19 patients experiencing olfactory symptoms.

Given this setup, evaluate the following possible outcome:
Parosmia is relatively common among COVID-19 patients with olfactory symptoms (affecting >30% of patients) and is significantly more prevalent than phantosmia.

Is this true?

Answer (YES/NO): NO